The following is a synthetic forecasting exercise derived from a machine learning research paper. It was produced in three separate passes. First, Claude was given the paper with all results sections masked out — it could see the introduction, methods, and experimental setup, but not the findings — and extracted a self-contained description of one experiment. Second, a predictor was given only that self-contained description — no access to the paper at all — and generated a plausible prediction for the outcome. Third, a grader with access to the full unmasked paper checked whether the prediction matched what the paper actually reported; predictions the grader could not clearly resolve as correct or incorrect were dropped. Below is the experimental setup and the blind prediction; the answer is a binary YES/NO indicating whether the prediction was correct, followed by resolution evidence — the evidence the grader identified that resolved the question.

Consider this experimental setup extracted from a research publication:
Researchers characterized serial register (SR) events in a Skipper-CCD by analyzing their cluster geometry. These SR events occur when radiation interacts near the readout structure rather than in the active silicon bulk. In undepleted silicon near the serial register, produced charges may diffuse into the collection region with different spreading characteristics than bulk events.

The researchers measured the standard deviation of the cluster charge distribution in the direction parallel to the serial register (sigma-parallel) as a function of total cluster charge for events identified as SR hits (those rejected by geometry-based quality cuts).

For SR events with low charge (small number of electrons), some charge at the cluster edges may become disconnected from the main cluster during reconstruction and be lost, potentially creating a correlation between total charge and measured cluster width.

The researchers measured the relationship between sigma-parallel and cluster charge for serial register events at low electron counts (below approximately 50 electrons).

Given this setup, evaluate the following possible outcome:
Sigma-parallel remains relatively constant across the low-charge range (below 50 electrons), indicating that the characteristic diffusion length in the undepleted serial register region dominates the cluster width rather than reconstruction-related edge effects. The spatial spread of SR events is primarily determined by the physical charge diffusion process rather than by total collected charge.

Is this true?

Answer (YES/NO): NO